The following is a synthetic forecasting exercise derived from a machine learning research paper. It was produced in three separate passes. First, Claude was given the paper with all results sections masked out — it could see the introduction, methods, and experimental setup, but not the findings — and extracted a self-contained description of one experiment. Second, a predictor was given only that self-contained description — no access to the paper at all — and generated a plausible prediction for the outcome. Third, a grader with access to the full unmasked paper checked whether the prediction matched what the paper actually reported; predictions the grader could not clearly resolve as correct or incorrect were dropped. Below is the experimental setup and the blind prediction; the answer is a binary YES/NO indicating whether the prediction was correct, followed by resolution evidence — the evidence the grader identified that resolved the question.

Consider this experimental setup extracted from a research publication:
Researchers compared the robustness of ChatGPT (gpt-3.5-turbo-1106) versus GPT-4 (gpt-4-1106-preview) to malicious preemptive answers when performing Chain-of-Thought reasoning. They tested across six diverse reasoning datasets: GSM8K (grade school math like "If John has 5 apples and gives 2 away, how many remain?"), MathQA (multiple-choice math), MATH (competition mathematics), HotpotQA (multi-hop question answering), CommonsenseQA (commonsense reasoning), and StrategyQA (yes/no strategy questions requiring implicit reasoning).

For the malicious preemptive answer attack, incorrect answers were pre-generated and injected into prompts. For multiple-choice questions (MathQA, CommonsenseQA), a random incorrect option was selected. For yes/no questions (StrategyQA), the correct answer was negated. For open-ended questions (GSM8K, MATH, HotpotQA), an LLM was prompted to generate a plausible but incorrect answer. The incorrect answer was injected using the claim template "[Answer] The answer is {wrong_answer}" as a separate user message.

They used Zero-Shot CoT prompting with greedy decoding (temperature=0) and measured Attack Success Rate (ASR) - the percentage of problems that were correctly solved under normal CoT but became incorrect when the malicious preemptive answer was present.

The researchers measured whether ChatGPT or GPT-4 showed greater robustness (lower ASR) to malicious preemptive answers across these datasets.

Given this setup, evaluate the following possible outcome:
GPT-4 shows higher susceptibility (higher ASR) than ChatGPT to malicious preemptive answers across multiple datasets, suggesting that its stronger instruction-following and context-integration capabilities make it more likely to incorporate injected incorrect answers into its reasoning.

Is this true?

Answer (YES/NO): NO